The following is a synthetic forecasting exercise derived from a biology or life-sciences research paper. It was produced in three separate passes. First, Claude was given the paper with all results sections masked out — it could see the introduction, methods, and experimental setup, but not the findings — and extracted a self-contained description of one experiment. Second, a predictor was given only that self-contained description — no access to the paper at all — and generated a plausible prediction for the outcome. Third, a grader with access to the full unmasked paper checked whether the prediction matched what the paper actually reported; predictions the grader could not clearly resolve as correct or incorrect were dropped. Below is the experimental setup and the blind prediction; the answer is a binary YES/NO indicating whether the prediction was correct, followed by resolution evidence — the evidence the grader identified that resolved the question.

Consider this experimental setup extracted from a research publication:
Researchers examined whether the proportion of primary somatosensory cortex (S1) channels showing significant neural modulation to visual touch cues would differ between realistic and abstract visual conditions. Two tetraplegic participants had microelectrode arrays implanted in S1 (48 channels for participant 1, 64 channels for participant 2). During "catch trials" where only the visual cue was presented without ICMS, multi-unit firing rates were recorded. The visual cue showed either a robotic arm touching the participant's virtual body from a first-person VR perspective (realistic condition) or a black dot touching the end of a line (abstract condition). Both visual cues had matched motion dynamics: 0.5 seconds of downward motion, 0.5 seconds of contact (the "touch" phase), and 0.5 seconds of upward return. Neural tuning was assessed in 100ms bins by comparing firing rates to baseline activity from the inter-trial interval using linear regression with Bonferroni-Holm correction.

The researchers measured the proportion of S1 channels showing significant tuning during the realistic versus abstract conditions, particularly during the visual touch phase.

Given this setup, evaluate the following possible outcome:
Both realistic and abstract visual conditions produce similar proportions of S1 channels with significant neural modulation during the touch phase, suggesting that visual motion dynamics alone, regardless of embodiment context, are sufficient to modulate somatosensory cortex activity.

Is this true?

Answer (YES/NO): YES